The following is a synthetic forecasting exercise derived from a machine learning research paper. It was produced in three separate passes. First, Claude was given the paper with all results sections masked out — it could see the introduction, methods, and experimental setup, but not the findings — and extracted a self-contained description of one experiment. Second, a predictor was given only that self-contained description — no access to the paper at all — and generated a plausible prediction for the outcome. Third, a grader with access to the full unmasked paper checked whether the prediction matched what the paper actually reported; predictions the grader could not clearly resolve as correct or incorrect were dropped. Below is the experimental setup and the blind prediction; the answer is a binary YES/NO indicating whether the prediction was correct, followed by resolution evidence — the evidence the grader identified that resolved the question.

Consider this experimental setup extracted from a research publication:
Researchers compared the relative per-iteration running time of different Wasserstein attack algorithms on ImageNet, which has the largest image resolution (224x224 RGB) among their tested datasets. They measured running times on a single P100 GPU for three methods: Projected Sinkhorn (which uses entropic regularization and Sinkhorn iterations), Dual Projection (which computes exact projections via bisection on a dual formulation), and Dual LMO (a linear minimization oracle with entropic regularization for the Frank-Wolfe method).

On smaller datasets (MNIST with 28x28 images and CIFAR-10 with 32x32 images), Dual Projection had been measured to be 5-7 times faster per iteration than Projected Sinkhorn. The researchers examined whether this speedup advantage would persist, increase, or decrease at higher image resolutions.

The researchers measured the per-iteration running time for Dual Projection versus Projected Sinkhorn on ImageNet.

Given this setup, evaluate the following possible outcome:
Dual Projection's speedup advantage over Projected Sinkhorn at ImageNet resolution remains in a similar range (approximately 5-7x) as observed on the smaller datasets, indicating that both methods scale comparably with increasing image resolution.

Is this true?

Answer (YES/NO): NO